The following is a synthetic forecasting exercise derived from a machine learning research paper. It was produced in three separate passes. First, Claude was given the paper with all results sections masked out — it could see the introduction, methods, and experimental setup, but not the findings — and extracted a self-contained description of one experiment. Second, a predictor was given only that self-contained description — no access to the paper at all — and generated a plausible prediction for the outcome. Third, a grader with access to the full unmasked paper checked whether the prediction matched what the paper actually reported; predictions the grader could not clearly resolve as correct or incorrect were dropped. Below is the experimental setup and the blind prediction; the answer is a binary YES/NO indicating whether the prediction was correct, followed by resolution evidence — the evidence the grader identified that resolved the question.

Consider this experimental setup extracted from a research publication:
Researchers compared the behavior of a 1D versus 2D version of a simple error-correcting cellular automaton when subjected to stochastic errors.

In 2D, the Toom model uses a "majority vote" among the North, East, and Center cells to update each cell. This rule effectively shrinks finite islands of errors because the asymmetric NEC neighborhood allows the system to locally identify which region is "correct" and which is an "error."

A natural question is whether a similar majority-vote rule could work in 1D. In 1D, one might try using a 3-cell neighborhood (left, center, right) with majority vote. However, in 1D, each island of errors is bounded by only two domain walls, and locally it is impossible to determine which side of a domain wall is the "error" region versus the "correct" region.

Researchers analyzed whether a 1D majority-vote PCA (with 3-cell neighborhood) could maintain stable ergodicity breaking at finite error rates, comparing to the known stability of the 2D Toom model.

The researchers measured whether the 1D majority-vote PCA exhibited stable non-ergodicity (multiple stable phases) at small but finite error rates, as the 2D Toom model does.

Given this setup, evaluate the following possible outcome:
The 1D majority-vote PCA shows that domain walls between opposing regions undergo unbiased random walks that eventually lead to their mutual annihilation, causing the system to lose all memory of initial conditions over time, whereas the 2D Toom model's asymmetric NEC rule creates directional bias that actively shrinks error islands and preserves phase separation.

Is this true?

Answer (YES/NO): NO